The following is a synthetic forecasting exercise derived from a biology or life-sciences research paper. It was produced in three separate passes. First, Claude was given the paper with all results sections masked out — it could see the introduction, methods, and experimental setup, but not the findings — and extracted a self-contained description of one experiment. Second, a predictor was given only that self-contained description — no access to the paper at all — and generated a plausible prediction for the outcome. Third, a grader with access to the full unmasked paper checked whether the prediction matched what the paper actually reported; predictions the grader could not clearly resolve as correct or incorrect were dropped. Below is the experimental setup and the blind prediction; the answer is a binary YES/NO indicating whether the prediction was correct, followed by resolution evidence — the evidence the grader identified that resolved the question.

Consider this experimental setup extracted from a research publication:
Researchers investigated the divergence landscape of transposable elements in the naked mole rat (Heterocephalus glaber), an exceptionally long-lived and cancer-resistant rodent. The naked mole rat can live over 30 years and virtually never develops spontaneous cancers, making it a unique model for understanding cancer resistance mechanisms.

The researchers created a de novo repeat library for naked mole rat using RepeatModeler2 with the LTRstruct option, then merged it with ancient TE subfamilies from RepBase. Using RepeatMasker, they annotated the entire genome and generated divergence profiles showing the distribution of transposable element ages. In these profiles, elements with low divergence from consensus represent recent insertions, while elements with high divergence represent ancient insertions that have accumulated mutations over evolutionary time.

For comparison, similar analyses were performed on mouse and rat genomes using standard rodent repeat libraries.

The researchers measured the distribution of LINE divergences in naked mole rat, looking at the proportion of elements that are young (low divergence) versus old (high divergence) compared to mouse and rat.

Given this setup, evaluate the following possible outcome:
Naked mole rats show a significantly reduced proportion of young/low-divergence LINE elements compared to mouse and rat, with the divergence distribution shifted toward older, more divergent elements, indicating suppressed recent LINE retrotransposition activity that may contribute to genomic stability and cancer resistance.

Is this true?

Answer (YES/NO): YES